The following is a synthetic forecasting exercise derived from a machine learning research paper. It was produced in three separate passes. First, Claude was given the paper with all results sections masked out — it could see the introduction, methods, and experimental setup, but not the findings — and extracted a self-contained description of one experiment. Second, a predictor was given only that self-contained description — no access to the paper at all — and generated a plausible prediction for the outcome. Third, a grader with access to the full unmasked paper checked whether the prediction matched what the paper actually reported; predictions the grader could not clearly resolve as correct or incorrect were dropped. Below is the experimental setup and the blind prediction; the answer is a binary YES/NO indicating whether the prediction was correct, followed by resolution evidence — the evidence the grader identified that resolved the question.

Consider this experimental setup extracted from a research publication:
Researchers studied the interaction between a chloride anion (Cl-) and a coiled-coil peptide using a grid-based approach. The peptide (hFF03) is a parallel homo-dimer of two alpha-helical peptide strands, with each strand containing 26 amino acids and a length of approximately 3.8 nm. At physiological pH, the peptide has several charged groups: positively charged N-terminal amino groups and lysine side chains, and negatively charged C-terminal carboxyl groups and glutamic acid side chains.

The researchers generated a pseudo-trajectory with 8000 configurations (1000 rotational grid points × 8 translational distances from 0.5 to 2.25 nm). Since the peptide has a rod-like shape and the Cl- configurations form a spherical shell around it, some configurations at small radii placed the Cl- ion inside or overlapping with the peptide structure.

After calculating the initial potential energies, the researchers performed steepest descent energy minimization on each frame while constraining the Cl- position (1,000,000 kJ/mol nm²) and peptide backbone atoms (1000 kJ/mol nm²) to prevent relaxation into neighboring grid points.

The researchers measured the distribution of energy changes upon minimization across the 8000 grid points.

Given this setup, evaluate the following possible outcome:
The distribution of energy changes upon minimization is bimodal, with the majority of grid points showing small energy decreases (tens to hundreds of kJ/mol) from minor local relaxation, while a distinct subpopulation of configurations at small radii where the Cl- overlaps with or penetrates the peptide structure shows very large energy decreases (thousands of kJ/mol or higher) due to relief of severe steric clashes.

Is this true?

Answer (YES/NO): NO